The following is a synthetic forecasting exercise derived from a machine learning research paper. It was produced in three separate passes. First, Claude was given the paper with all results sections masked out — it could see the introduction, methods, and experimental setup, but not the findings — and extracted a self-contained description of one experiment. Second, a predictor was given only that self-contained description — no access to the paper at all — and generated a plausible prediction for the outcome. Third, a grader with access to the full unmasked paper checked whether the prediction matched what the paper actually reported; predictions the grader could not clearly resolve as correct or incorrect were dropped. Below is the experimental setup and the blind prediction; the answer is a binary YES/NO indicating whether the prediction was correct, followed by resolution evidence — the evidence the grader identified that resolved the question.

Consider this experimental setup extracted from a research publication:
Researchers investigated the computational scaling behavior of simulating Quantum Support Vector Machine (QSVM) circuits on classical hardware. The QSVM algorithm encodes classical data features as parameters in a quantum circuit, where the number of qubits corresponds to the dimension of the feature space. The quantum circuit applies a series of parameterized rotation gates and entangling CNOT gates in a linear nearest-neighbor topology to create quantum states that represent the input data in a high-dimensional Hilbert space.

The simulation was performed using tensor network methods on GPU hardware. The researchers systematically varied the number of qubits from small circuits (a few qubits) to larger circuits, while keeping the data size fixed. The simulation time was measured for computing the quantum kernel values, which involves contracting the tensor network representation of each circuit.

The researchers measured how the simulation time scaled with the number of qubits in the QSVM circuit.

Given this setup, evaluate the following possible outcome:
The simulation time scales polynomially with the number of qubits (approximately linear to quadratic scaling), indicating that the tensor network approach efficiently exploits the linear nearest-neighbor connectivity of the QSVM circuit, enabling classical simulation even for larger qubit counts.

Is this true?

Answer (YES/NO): YES